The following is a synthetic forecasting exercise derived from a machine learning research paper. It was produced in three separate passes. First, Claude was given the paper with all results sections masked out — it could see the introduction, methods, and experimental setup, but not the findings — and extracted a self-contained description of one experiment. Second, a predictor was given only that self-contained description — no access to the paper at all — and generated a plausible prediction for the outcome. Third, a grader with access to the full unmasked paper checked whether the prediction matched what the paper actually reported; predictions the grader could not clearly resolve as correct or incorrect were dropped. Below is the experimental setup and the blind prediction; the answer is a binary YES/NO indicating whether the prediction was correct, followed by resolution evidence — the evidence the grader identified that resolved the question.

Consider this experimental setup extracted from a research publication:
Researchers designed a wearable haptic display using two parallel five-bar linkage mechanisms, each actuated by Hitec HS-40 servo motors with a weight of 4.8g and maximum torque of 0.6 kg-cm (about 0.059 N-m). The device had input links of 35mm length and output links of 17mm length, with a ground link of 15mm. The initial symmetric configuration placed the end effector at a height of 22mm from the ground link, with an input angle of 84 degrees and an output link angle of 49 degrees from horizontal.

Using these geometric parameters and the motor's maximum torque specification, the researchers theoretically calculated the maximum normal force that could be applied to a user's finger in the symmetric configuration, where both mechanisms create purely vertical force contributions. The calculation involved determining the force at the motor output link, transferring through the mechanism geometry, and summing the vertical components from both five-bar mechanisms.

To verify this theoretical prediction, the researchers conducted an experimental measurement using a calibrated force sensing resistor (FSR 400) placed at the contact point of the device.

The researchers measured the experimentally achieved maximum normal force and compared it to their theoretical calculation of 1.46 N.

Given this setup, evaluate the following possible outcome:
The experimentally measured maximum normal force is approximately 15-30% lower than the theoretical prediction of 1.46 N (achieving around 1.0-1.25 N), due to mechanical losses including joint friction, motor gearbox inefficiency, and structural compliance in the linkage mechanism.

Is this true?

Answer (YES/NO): NO